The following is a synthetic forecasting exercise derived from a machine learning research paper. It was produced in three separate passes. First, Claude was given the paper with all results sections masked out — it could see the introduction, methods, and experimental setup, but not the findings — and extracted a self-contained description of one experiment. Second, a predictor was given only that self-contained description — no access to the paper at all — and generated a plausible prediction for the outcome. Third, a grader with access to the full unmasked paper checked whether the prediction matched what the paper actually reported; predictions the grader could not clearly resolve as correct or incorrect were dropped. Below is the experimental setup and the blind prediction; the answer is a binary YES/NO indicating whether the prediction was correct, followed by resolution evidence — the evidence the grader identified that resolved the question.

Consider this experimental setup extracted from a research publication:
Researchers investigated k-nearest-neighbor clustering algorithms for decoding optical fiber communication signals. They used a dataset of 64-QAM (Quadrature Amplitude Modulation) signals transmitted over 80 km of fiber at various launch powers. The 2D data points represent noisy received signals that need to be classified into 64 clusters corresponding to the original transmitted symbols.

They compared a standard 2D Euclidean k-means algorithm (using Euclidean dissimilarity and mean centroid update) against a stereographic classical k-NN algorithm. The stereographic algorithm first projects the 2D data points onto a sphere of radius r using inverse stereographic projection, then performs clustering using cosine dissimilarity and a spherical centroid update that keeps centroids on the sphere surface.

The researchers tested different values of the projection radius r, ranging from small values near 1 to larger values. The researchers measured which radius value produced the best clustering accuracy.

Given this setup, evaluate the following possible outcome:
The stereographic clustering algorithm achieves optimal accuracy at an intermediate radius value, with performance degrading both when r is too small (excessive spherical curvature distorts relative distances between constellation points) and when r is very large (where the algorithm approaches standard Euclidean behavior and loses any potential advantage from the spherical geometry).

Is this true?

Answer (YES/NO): NO